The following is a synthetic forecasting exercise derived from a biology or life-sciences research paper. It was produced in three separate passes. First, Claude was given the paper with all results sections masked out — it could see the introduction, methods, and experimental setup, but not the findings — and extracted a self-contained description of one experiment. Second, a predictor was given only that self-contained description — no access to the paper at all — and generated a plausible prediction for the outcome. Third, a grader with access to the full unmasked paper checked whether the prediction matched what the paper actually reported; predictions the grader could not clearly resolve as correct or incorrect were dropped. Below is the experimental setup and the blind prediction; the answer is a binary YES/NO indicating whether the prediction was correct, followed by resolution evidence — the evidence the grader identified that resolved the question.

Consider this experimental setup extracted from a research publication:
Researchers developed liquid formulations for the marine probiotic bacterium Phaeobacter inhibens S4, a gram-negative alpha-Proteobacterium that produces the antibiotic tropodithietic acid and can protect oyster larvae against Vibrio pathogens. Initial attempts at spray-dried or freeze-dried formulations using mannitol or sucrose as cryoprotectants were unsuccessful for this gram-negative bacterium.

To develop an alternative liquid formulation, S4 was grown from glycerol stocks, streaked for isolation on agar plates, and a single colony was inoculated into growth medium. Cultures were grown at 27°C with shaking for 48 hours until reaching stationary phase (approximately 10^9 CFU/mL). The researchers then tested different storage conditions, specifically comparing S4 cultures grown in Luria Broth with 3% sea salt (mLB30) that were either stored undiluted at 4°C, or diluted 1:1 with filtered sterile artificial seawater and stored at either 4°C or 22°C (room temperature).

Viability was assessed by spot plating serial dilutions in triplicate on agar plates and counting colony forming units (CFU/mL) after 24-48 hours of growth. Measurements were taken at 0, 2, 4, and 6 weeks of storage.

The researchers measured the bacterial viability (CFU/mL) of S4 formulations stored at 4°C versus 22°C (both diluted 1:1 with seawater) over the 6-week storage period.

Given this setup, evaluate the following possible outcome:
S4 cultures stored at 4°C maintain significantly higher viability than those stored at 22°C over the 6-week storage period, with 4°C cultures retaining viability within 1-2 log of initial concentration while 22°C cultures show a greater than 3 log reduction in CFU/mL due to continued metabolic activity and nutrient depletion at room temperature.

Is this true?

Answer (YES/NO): NO